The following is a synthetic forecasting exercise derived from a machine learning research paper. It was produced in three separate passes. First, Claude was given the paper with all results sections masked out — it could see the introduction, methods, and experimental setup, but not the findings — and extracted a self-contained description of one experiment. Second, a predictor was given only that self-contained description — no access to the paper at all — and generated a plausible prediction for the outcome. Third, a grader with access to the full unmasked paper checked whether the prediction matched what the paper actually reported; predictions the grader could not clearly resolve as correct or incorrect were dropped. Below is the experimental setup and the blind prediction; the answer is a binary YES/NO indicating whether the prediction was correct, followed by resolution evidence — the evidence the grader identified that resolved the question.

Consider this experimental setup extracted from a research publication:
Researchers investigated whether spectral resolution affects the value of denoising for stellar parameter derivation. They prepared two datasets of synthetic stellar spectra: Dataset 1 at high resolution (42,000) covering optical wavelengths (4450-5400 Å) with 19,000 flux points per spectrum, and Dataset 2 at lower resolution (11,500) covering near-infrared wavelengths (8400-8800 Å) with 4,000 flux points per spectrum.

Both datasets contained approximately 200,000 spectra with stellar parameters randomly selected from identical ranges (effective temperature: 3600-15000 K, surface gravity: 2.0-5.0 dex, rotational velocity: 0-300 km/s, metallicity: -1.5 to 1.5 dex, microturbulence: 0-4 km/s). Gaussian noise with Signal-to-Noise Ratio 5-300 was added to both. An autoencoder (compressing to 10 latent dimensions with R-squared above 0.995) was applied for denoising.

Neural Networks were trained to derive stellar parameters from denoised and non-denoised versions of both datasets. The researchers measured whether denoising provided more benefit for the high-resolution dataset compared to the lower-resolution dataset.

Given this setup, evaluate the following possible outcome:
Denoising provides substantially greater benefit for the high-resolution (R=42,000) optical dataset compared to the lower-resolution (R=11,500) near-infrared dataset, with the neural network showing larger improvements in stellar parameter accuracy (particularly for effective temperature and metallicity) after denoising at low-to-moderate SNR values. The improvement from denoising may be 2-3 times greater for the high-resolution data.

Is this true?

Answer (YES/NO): NO